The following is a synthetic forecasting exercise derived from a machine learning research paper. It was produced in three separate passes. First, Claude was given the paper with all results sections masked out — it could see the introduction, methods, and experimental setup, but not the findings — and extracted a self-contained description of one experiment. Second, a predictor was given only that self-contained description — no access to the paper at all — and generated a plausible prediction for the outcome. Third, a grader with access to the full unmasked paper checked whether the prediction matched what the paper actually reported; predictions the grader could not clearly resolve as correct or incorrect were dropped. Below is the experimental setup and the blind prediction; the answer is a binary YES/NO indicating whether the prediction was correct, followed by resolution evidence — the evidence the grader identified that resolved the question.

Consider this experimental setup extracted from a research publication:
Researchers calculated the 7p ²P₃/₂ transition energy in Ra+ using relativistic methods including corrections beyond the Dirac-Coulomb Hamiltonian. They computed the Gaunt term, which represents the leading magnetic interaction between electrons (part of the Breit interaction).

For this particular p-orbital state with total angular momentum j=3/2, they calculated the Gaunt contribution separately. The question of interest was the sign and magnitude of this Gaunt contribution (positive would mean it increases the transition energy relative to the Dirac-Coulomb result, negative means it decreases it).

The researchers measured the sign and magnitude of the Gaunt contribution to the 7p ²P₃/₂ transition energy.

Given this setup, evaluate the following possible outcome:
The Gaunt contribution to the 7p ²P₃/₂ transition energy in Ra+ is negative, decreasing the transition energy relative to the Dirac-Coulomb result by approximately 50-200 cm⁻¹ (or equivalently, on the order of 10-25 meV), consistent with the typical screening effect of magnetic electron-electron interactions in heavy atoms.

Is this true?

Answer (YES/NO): NO